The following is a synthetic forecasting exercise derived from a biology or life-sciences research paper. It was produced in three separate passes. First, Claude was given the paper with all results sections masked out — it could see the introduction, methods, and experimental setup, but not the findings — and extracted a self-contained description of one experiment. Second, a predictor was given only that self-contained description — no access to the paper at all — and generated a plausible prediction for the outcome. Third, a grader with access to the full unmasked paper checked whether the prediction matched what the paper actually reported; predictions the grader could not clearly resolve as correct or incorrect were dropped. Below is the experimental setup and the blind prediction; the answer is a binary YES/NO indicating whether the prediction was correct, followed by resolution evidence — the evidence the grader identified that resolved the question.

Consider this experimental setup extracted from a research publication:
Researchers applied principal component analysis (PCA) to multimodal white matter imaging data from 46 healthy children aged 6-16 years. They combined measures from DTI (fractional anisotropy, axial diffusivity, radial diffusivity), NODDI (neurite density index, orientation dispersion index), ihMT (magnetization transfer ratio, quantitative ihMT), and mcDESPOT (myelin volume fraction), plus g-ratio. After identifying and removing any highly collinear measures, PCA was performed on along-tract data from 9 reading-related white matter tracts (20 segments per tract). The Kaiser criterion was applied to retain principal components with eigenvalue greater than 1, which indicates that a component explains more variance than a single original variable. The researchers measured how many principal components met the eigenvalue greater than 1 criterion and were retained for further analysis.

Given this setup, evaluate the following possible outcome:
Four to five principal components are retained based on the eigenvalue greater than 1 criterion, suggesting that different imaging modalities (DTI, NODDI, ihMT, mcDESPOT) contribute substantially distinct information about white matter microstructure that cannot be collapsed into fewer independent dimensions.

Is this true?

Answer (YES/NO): NO